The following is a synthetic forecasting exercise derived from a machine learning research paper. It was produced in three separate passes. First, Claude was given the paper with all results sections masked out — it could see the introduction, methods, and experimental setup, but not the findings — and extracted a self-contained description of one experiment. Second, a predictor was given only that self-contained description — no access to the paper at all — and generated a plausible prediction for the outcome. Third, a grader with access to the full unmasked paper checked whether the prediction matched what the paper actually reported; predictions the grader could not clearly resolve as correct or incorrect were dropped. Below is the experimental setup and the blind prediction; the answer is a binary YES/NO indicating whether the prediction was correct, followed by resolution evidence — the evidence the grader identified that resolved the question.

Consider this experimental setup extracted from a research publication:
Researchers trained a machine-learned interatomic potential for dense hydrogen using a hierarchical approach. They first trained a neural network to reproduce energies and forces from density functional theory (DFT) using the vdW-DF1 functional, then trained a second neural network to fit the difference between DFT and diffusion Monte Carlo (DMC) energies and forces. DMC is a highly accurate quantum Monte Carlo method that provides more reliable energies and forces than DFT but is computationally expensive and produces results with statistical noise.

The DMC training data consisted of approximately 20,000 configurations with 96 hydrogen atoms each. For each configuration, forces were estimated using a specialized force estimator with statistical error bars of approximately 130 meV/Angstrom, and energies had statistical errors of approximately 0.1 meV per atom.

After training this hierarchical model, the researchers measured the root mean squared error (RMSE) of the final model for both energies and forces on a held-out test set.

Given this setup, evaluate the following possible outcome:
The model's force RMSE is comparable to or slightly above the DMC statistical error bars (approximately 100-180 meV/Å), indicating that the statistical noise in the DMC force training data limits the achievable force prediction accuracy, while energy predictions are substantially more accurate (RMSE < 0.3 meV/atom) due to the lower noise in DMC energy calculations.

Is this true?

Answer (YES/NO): NO